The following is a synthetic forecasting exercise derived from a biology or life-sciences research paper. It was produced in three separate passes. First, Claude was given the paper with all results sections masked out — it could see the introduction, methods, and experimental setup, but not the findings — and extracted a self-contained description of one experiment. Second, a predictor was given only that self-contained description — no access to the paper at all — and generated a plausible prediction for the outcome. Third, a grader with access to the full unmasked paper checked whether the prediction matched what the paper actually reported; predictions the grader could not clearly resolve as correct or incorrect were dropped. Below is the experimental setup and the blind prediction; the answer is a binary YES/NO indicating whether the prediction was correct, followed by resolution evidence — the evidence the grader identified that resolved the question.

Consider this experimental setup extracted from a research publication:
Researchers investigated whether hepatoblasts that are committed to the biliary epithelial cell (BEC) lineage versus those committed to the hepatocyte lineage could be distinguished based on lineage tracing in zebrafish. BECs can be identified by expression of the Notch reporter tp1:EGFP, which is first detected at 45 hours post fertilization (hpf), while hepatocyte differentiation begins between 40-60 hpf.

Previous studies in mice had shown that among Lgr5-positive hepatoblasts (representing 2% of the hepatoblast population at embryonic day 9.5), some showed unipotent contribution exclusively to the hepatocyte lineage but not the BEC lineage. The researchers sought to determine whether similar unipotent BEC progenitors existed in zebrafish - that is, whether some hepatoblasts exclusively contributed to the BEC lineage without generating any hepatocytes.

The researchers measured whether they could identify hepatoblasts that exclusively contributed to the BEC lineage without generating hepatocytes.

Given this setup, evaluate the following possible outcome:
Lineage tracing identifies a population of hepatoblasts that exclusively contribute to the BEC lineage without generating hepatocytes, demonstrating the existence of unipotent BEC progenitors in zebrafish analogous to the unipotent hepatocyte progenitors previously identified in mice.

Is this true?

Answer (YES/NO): NO